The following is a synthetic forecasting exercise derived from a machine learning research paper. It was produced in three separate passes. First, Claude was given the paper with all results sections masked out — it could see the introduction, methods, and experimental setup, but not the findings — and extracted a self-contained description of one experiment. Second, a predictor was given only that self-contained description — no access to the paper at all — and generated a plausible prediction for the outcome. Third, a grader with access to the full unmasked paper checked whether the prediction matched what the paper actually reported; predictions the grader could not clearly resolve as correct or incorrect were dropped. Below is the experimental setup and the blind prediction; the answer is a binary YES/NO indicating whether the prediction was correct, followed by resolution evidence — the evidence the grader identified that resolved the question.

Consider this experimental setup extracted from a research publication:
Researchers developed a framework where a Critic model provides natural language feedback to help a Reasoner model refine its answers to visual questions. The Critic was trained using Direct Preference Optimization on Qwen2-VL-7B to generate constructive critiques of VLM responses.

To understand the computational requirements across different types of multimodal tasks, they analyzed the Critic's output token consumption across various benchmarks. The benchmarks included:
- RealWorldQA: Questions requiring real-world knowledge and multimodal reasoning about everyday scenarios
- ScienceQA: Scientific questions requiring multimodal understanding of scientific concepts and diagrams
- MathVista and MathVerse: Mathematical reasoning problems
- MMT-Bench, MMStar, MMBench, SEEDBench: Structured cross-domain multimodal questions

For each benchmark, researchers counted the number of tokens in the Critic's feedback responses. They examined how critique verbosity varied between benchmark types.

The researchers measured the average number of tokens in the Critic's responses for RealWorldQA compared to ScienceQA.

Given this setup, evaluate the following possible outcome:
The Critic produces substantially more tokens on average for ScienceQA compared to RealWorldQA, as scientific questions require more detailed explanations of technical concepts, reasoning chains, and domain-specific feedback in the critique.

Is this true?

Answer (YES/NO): YES